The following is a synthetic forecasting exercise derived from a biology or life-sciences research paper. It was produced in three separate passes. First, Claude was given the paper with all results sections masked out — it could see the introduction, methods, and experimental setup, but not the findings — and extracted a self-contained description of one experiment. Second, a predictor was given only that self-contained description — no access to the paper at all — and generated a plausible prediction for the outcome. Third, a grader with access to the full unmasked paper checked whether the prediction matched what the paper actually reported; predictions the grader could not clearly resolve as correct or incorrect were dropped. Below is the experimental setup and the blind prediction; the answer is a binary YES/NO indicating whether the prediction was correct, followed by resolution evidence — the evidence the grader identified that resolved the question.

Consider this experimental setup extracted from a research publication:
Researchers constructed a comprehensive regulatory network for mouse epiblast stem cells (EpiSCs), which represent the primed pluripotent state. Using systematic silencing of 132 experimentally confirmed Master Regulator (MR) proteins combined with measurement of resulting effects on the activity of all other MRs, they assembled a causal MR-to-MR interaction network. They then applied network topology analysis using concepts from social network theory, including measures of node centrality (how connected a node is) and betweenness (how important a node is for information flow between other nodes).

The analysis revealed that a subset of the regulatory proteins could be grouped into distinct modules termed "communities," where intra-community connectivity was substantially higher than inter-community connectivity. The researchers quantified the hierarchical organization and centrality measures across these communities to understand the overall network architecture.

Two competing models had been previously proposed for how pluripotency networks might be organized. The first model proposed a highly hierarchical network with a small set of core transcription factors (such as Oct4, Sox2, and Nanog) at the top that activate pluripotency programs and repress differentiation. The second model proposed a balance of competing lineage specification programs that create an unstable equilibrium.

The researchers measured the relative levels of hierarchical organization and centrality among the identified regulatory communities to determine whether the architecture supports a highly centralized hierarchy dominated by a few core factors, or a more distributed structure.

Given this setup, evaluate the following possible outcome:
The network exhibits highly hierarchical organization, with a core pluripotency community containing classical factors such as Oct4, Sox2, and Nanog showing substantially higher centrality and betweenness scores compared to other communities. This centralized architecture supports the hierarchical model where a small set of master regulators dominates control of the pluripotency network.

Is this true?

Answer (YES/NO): NO